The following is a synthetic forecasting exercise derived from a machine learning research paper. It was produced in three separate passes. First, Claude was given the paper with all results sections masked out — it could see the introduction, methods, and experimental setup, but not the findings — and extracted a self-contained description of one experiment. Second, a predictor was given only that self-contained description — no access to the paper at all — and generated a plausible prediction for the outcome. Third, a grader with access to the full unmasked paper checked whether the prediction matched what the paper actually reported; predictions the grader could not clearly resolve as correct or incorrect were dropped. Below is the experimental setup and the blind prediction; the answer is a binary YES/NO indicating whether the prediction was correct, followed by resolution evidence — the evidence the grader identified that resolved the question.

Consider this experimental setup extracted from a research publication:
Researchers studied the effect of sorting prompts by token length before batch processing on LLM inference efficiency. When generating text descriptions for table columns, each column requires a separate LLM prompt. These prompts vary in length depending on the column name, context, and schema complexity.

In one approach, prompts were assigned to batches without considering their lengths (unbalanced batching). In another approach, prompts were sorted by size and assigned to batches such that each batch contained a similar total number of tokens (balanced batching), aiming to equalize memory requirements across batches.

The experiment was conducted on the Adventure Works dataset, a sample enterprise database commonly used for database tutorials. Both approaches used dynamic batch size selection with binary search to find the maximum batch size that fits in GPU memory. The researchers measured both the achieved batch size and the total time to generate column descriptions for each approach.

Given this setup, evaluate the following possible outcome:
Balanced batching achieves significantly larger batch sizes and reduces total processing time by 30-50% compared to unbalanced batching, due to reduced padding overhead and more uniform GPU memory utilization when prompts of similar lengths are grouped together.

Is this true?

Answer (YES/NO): NO